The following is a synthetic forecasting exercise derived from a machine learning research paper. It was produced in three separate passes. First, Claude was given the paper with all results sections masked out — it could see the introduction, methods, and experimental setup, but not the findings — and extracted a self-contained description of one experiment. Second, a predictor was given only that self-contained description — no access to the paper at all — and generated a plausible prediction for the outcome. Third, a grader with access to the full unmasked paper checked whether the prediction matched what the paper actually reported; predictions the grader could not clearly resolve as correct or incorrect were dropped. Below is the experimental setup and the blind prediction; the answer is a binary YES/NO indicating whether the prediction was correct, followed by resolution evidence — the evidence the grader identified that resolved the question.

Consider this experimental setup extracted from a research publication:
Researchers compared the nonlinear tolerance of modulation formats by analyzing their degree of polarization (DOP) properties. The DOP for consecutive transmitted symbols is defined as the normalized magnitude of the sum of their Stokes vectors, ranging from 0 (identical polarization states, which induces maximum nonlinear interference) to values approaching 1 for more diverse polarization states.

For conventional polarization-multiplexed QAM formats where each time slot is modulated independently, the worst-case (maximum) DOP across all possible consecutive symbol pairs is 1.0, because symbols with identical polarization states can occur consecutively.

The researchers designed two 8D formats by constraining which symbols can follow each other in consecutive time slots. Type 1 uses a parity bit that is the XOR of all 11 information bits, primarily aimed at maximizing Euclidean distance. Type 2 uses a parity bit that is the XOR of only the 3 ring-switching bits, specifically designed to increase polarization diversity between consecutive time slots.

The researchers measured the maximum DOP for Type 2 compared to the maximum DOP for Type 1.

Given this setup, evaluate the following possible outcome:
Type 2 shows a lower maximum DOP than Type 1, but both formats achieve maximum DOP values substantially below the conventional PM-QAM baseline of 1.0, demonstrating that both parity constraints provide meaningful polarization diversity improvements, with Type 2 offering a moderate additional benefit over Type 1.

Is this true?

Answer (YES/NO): NO